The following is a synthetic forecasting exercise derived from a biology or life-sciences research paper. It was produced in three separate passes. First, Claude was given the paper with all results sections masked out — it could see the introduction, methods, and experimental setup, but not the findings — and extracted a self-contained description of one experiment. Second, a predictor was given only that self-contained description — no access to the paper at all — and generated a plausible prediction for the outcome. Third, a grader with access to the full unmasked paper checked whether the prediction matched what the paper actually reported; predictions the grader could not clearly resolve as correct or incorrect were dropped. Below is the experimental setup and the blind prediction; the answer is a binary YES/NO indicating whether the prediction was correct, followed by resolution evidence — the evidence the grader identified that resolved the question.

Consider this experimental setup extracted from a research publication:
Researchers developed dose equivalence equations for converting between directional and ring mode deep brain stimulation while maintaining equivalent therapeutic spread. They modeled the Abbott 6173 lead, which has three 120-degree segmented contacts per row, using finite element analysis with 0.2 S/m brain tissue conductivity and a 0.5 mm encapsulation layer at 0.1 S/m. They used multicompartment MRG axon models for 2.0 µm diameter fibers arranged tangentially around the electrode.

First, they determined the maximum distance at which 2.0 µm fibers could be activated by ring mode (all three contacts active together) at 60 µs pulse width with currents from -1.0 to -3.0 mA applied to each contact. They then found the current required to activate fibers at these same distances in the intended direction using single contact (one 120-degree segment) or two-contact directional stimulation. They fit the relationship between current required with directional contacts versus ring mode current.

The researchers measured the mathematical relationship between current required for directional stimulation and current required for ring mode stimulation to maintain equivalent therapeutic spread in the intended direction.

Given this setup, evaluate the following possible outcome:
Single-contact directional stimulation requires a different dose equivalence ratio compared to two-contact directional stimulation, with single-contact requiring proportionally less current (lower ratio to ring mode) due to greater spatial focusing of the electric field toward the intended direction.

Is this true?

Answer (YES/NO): YES